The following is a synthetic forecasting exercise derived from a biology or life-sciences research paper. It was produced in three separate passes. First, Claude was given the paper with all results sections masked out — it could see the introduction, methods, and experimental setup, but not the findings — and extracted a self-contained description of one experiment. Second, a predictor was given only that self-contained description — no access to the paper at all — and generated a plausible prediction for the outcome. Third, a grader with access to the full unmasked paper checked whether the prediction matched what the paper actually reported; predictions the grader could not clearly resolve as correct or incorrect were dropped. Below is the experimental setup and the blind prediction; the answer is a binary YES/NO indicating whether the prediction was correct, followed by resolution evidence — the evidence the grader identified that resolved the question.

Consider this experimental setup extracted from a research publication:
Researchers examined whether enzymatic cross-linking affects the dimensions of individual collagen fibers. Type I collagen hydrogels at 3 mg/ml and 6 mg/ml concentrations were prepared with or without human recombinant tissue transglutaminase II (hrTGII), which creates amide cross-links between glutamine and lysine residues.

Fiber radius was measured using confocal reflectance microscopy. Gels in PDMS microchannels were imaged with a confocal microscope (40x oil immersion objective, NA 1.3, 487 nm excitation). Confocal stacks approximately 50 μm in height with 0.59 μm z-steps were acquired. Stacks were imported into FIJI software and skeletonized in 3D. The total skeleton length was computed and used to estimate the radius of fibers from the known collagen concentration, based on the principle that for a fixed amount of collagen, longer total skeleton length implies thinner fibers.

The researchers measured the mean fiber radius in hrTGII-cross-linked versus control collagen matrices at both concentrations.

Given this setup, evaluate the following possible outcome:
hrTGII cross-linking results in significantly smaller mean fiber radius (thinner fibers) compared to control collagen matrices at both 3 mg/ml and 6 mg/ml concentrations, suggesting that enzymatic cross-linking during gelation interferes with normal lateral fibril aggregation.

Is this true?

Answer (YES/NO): NO